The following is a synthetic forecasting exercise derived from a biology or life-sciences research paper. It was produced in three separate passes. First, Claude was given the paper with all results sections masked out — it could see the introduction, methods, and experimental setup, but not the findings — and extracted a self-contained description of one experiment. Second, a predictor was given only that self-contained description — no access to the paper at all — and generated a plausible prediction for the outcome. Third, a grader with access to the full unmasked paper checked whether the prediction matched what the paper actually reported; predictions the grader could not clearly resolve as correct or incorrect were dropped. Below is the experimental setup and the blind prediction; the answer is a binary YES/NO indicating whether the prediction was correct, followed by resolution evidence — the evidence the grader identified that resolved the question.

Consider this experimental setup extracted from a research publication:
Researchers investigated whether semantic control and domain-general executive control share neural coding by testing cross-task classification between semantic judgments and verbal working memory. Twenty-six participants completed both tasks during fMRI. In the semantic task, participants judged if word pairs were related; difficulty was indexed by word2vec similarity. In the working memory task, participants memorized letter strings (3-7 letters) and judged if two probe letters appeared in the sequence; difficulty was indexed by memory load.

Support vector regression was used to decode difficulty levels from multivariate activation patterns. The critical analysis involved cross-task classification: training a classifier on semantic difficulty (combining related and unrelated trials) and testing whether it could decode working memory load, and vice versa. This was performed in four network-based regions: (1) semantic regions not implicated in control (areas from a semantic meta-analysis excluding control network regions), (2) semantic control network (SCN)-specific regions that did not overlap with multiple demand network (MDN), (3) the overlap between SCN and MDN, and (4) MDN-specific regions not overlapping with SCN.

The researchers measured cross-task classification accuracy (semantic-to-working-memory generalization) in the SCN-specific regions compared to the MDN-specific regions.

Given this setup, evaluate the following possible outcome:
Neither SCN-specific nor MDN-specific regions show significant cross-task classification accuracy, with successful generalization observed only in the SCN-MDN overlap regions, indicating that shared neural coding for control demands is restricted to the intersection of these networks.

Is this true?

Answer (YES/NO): NO